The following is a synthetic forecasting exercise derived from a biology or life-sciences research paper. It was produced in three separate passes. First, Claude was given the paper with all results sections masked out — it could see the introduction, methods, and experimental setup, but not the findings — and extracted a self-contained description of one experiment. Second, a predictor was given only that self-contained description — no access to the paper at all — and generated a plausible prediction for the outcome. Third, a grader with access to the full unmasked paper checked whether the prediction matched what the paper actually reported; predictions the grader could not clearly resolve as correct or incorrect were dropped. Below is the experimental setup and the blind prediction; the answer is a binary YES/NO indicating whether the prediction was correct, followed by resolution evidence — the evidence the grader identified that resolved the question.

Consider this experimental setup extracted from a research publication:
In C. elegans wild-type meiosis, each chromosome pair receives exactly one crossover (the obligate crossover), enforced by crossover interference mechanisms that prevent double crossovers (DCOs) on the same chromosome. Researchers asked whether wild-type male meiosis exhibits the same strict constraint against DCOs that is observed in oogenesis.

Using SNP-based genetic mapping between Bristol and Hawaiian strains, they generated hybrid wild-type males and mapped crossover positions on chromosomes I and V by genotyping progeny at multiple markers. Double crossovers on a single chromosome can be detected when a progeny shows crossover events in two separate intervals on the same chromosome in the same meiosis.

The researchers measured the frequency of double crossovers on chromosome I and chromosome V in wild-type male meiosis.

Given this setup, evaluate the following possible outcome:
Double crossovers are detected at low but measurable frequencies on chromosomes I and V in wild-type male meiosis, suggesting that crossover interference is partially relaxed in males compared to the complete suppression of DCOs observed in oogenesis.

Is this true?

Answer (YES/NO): YES